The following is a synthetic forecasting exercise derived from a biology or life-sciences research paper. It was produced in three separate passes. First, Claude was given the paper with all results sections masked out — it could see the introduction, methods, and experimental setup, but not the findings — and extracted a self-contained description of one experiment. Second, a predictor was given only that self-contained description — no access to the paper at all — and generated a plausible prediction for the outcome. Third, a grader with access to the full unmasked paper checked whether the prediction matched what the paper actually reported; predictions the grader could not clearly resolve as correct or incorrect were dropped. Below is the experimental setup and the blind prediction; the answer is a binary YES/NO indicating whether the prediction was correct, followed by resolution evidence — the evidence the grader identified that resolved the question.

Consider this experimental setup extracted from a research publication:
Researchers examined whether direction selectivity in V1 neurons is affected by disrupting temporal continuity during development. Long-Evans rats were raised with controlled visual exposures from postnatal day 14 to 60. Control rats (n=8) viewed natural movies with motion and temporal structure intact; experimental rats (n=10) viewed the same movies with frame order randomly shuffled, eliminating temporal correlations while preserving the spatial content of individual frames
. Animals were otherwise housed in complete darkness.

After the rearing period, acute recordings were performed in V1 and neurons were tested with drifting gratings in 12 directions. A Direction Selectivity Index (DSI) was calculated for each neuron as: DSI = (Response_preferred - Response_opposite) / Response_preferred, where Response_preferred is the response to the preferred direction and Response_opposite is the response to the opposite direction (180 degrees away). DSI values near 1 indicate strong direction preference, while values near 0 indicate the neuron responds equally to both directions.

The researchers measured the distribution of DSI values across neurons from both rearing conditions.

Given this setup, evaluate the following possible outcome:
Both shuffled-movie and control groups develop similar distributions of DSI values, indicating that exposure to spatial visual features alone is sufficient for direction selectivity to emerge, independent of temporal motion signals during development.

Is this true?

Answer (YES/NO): NO